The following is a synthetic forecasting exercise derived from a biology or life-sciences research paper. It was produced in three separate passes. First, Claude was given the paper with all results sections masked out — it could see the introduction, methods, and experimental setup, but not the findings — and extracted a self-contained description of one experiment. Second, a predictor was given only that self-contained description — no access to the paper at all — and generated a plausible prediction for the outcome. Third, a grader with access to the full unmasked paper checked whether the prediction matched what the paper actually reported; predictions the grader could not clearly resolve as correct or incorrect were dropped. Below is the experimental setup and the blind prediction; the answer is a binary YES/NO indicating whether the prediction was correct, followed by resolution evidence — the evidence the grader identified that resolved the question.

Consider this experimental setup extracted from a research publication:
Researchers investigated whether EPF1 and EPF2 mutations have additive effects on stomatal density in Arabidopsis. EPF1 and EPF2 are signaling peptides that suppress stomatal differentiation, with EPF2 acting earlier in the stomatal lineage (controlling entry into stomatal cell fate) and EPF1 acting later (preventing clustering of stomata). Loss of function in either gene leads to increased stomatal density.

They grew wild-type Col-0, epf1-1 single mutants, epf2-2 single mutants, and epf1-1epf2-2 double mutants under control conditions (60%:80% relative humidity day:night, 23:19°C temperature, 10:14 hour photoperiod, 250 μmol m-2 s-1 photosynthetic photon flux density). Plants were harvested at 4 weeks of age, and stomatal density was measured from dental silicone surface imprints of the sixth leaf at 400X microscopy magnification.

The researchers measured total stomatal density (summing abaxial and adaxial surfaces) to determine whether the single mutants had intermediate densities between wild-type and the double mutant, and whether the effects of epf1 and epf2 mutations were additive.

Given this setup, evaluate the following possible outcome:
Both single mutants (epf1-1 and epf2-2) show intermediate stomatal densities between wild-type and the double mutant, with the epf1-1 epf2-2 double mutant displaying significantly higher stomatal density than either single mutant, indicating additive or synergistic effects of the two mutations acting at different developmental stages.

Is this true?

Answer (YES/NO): YES